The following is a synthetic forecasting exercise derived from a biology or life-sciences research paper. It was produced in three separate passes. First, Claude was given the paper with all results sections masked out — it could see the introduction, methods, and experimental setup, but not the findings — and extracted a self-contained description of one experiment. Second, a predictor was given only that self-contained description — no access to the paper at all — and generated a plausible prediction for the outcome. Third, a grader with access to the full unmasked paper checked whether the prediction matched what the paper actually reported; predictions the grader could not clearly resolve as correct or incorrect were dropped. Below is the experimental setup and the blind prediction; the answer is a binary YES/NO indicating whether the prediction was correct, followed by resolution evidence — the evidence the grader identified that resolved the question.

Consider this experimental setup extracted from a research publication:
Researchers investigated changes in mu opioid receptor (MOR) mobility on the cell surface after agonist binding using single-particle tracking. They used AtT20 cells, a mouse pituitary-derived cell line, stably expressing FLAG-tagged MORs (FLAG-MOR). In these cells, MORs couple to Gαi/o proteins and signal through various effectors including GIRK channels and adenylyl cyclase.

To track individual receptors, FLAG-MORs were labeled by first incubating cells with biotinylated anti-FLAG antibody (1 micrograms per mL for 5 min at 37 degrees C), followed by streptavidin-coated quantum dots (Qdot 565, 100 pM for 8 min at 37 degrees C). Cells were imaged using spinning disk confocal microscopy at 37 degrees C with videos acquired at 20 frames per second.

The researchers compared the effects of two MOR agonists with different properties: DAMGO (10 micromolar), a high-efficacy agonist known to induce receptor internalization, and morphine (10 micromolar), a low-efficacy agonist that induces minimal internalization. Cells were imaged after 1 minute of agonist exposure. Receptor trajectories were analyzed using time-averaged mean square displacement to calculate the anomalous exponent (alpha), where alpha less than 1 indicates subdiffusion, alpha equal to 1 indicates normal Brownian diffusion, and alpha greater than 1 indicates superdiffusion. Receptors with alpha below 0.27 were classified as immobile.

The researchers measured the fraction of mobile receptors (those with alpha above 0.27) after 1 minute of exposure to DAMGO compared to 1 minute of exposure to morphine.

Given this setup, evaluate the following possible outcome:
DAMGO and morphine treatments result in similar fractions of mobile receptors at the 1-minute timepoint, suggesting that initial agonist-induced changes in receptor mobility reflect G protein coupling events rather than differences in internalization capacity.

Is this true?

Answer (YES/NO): NO